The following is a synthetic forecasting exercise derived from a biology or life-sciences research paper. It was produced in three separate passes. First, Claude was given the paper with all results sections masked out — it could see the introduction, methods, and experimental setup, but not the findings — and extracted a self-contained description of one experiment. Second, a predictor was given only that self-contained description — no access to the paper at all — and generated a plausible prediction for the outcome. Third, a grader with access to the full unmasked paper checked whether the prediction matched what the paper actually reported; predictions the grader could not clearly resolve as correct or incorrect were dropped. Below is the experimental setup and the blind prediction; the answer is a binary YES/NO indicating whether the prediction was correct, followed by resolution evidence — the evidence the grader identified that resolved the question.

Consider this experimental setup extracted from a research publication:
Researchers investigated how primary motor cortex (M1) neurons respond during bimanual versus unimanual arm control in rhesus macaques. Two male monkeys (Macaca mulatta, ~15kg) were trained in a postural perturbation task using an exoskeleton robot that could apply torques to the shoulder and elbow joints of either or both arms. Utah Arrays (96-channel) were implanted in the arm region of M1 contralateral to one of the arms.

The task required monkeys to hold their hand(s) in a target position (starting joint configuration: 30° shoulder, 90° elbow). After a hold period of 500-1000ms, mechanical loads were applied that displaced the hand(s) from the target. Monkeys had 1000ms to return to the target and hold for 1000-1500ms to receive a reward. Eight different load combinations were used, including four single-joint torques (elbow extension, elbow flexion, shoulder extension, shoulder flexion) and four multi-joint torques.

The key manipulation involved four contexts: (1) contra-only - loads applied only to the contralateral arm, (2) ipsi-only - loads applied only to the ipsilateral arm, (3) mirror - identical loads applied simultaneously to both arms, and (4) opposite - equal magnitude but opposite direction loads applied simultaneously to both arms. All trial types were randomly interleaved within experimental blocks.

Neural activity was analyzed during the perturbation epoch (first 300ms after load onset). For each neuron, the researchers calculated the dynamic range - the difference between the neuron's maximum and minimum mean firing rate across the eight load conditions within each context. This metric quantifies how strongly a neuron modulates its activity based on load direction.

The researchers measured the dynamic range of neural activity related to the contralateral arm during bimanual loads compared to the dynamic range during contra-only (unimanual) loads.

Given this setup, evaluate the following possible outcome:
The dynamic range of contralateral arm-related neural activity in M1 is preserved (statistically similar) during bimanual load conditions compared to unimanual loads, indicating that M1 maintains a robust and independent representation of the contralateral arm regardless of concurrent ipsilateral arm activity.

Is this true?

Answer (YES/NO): NO